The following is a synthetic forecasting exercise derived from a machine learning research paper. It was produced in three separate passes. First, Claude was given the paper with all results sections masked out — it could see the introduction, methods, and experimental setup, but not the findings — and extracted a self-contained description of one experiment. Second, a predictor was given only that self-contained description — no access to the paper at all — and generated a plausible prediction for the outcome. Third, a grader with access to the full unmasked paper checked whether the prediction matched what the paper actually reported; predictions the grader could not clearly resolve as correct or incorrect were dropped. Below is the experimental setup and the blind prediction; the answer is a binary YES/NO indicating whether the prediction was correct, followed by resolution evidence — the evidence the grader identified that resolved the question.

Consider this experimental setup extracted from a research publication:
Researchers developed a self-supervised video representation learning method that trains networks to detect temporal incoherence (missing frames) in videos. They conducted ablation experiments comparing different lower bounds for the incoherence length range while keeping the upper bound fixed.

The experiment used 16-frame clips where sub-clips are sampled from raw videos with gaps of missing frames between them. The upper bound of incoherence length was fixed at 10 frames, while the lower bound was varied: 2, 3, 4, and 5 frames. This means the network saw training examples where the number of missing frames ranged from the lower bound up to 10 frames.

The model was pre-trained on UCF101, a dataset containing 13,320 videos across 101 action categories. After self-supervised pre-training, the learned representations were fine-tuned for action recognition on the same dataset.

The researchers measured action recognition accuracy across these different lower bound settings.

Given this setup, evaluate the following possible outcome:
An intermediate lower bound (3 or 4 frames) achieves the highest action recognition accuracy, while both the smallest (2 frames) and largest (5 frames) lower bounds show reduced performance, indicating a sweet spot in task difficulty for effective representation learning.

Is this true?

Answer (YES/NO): YES